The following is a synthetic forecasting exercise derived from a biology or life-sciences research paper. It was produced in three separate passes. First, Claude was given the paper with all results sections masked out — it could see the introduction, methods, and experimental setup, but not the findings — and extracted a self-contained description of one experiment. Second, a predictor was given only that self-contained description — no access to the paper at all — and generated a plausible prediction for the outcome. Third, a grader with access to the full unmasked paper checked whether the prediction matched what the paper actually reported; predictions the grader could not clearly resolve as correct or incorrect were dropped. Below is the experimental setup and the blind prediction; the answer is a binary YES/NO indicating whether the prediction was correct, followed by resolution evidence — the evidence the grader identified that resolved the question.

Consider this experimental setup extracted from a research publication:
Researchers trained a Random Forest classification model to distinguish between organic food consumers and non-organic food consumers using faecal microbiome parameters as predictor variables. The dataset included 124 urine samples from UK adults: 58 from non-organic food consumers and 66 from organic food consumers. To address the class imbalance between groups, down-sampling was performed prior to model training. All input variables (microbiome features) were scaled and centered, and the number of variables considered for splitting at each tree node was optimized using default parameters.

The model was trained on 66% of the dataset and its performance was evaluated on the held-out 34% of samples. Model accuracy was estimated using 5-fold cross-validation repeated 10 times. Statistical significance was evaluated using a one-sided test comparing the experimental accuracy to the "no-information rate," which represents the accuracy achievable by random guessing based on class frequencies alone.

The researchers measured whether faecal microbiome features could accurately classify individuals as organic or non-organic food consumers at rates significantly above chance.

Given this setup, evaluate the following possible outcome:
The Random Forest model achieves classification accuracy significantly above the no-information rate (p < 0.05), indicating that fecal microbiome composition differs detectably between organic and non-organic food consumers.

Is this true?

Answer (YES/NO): NO